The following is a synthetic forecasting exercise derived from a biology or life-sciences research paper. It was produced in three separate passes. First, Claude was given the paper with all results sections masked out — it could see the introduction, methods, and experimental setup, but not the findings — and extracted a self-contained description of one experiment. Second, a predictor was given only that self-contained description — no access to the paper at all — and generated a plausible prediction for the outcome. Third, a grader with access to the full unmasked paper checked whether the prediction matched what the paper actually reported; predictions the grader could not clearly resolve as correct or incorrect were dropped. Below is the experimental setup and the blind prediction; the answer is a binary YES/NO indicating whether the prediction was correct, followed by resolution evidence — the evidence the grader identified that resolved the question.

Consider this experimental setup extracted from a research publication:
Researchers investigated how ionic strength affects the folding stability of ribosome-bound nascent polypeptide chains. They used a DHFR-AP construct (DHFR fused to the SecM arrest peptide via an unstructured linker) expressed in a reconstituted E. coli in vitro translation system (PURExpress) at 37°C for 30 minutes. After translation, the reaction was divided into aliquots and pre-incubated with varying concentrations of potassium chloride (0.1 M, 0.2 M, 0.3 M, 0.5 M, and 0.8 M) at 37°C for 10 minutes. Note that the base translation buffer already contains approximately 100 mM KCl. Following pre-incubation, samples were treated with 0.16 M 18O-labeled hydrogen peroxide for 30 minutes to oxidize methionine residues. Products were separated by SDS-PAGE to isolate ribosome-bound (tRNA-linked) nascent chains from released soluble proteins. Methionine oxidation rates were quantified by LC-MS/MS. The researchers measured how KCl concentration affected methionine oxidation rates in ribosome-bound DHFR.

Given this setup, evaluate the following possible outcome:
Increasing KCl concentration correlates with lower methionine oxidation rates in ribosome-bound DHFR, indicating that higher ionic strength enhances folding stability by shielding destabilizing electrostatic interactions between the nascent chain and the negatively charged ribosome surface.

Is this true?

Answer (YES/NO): YES